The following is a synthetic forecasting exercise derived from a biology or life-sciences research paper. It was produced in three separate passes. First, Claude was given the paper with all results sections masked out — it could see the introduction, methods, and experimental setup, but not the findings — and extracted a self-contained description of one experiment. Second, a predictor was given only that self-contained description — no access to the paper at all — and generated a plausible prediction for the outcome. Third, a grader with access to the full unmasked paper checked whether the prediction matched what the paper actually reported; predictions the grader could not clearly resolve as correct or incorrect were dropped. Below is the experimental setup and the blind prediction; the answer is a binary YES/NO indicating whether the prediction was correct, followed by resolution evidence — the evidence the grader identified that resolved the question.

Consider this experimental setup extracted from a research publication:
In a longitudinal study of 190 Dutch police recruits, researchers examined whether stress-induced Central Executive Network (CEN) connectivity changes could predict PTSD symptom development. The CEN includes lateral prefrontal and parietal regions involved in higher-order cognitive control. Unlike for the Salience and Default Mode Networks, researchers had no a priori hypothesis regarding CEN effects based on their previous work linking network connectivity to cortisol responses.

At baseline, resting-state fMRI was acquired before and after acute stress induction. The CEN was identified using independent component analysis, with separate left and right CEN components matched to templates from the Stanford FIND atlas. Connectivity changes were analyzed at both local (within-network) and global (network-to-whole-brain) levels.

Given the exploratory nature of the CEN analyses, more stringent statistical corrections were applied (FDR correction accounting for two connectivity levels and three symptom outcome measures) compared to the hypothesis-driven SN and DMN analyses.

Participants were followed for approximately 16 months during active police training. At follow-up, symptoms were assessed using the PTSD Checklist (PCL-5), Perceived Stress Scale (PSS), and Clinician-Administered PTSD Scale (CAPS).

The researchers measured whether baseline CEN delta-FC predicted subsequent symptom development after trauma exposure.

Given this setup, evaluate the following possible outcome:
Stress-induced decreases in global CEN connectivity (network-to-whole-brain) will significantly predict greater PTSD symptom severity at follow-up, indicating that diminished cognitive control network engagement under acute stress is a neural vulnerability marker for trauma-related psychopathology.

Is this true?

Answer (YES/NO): NO